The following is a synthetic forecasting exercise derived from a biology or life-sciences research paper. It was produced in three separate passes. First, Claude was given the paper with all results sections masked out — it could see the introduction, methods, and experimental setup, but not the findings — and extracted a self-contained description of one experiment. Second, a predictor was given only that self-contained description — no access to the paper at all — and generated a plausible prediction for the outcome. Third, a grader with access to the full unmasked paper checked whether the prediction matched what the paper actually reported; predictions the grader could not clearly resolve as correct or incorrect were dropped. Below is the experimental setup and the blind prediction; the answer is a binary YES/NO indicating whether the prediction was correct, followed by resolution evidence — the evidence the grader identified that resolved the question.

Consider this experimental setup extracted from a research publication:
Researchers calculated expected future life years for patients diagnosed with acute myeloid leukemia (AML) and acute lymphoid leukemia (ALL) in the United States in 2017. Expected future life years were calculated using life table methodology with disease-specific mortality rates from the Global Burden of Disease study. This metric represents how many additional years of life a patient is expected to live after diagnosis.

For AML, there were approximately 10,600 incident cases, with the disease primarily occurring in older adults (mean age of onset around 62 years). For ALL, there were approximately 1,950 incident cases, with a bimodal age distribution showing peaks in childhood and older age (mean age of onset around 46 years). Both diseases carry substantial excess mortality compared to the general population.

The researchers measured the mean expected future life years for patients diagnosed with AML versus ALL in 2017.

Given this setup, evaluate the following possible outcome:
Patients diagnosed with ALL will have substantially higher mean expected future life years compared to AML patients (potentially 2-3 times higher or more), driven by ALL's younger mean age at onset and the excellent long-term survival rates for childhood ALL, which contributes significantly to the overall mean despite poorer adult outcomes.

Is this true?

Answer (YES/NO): YES